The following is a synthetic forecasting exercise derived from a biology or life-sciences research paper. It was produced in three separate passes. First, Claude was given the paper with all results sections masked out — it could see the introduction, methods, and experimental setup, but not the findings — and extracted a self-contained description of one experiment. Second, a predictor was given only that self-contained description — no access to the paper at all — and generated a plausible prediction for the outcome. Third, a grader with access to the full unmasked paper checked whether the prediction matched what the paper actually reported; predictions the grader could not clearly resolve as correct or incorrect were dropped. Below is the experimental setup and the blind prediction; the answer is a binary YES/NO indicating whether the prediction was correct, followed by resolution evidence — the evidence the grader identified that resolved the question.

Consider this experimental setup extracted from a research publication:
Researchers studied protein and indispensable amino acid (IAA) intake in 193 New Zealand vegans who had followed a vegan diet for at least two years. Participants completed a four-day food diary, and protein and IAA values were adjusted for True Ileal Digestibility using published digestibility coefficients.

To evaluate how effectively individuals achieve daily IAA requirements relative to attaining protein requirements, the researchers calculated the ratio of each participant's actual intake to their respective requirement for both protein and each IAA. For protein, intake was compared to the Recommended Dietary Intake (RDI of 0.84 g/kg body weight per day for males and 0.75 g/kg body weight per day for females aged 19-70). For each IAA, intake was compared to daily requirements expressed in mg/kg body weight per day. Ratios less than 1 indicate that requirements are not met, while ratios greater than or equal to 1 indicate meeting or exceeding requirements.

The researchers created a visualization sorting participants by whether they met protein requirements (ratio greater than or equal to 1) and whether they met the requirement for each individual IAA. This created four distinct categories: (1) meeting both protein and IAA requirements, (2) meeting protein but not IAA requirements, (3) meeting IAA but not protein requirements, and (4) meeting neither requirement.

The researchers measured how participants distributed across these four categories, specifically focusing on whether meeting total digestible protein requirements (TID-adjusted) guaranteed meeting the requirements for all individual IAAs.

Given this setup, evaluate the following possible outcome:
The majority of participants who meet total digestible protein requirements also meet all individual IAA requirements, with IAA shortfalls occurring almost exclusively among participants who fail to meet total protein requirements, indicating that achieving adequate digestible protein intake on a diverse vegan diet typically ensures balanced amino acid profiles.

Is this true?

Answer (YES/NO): NO